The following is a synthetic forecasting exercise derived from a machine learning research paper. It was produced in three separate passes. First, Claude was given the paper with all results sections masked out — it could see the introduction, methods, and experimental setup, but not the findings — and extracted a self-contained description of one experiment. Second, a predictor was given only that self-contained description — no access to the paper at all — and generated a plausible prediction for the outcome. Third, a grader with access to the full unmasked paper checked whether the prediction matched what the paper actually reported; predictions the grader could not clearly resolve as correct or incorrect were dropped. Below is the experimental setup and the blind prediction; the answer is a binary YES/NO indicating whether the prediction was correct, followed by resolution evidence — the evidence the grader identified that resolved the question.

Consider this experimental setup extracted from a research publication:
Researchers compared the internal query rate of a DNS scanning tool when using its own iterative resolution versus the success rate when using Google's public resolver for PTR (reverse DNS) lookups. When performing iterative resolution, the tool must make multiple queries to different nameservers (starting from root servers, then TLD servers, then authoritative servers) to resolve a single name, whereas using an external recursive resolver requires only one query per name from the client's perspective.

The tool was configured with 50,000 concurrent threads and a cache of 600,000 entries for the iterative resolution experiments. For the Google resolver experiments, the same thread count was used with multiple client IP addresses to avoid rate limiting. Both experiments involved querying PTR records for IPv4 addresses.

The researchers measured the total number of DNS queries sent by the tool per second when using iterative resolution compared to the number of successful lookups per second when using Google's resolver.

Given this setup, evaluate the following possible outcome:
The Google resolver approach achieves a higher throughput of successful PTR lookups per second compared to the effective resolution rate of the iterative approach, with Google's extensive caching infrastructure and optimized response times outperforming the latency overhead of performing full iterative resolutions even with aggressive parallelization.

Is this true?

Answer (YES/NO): YES